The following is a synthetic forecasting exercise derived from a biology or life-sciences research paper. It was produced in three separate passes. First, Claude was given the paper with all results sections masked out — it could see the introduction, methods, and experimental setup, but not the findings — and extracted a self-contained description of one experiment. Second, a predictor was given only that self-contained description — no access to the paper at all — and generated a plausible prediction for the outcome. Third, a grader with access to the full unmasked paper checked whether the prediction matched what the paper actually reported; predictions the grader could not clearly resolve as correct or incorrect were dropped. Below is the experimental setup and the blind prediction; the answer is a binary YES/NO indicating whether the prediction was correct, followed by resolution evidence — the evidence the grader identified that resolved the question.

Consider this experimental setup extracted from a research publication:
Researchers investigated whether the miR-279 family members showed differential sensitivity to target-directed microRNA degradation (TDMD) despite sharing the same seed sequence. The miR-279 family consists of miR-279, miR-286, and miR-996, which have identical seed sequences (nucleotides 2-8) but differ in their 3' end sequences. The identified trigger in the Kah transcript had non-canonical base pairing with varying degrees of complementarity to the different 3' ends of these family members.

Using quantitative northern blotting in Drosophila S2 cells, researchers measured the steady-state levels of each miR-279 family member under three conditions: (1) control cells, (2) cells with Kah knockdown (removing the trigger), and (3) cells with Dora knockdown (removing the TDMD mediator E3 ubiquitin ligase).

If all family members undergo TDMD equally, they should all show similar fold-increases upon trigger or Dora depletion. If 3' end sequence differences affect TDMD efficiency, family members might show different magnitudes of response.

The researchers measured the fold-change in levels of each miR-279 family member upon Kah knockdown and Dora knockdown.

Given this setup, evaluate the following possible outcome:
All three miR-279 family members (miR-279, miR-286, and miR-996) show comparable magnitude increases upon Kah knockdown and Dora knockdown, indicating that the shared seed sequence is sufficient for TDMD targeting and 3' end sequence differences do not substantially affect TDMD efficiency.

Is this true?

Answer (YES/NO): NO